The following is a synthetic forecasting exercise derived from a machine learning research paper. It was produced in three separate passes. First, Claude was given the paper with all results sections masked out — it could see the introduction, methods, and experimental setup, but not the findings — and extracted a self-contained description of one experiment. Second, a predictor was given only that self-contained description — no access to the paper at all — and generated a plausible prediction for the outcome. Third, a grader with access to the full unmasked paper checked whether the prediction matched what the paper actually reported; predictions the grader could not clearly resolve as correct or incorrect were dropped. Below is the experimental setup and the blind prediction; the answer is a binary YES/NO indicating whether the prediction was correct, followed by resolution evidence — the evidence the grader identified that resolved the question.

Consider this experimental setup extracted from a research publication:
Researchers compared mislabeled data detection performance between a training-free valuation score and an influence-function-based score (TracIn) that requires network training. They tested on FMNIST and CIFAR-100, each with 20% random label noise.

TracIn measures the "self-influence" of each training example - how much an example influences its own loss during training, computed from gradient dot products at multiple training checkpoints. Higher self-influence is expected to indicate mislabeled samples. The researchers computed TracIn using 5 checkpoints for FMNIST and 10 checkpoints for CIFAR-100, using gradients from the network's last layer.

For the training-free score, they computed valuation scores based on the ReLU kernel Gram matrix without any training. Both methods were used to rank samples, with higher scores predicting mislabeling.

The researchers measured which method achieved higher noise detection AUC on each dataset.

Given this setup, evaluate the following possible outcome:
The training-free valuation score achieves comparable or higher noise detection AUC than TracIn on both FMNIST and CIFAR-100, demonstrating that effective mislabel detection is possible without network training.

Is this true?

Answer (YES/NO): NO